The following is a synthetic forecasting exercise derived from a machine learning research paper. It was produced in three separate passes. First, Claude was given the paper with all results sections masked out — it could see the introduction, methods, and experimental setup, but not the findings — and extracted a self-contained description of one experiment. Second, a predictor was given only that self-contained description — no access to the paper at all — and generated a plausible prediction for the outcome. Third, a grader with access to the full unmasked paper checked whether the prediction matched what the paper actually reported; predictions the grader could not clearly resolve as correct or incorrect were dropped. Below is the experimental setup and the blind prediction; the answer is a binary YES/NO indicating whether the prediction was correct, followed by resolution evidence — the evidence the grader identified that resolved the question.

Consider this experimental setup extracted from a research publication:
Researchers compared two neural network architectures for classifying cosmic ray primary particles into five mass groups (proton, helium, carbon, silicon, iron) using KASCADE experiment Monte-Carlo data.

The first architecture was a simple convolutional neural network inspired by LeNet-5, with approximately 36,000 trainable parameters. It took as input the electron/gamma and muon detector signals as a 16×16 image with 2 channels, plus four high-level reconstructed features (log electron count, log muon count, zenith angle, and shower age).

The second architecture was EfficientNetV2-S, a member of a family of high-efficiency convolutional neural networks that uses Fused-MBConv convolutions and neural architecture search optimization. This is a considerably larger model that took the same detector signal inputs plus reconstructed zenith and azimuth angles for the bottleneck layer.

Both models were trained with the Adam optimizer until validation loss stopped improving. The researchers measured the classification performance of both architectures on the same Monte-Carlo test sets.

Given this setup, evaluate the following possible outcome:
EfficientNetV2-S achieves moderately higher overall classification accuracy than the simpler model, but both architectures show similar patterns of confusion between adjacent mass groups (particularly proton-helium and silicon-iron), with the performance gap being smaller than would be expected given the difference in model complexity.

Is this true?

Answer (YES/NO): NO